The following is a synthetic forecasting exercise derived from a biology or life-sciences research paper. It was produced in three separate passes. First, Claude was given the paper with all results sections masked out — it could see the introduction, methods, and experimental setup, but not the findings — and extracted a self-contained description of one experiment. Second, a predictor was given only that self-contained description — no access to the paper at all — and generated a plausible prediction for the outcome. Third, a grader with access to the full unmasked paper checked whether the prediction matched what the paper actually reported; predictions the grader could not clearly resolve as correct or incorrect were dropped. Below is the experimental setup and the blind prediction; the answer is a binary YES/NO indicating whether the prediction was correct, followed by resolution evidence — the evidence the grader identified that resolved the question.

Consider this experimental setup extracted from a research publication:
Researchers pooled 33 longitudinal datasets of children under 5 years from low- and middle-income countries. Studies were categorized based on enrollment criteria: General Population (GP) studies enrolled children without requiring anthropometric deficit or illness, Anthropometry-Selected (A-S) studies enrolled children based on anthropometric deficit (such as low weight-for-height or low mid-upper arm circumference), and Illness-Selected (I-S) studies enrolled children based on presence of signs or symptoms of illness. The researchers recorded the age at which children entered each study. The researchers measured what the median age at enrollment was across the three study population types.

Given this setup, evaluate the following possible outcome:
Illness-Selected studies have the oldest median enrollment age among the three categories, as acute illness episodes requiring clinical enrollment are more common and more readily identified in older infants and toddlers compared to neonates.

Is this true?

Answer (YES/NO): NO